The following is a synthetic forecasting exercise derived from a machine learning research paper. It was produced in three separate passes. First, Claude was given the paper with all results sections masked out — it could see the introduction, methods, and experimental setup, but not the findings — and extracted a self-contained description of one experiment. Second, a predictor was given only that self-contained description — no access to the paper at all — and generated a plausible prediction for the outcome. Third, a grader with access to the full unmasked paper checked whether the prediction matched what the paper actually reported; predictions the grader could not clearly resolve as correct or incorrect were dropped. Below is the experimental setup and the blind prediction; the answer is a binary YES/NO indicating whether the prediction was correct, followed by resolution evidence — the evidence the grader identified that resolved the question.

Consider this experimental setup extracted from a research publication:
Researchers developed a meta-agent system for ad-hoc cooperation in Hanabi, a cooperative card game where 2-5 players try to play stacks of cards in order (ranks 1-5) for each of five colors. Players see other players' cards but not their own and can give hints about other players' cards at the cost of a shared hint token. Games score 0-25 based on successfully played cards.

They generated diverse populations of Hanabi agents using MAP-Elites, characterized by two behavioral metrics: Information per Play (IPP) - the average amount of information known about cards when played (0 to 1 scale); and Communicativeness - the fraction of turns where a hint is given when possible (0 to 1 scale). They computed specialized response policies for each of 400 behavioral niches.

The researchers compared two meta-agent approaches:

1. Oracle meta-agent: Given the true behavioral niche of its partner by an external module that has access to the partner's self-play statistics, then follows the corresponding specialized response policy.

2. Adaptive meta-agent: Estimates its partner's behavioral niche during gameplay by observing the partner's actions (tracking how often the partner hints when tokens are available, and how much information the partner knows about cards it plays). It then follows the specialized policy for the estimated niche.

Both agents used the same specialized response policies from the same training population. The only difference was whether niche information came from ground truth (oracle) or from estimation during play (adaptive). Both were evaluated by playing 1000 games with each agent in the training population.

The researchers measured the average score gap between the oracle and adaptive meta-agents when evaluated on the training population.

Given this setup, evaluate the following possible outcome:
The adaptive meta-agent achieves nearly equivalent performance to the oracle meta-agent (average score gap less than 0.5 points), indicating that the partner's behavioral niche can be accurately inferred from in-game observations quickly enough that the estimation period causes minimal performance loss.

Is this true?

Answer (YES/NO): NO